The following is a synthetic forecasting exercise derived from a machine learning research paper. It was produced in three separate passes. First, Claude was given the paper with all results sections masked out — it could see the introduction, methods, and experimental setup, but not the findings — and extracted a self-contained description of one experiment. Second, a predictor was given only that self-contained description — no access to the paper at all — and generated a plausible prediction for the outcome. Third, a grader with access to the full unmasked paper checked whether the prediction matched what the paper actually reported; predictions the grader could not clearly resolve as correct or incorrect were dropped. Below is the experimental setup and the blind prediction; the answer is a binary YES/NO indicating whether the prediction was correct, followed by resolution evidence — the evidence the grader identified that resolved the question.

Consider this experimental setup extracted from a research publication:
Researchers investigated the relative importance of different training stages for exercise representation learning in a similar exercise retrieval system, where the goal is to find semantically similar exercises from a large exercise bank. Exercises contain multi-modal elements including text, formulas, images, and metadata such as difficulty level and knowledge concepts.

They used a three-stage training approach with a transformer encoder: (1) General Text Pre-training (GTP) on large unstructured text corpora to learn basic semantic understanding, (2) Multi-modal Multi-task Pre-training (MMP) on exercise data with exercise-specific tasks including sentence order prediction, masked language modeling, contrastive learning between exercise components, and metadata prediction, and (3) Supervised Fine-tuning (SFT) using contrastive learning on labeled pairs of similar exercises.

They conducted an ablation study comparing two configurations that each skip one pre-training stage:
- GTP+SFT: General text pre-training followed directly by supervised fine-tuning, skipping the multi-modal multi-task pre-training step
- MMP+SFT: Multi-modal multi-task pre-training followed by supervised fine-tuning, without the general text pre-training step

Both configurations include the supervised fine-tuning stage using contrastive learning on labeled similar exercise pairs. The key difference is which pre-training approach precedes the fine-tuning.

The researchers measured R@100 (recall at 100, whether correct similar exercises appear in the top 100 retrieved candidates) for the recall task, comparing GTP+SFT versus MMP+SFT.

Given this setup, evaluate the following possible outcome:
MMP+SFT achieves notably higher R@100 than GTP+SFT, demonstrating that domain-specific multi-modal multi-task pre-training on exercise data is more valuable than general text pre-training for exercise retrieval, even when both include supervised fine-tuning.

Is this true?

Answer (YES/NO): YES